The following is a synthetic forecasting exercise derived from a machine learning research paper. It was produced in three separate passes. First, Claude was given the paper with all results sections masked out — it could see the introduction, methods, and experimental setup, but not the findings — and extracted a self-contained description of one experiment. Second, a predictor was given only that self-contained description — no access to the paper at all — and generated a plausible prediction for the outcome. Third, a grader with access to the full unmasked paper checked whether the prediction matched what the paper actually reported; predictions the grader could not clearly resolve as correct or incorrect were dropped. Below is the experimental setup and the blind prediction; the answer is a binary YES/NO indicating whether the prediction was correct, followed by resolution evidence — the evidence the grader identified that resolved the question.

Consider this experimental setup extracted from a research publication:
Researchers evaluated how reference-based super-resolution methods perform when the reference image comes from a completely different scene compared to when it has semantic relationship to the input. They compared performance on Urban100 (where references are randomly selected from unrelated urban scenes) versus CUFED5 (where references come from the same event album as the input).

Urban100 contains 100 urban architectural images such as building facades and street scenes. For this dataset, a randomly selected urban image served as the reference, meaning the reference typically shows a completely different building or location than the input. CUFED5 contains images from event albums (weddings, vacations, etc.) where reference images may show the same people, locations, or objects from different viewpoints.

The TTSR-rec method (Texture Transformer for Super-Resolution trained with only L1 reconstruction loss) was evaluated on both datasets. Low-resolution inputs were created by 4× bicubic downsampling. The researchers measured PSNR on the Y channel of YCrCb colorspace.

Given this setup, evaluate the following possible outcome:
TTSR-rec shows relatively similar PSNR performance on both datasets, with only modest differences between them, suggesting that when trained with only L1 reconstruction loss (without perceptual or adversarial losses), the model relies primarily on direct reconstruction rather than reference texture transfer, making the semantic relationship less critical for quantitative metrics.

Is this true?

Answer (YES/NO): NO